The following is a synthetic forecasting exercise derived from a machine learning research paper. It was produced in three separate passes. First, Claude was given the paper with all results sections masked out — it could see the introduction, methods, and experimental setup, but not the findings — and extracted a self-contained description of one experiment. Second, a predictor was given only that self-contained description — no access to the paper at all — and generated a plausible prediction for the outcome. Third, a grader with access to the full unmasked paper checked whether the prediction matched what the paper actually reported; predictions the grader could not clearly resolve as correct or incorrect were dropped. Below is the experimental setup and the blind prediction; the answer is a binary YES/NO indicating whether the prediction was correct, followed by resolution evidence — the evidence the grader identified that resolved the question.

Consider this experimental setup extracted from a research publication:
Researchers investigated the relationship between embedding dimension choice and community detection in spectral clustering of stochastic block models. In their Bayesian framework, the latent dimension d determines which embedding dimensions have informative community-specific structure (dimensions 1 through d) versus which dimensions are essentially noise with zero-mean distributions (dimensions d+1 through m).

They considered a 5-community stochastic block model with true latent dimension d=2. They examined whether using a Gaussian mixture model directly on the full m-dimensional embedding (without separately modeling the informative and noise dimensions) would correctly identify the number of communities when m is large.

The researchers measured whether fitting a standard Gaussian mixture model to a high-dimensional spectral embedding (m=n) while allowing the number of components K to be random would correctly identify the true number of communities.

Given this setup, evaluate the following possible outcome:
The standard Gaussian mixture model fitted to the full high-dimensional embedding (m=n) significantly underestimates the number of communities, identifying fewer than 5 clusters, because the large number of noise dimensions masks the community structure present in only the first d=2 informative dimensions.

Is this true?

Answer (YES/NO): YES